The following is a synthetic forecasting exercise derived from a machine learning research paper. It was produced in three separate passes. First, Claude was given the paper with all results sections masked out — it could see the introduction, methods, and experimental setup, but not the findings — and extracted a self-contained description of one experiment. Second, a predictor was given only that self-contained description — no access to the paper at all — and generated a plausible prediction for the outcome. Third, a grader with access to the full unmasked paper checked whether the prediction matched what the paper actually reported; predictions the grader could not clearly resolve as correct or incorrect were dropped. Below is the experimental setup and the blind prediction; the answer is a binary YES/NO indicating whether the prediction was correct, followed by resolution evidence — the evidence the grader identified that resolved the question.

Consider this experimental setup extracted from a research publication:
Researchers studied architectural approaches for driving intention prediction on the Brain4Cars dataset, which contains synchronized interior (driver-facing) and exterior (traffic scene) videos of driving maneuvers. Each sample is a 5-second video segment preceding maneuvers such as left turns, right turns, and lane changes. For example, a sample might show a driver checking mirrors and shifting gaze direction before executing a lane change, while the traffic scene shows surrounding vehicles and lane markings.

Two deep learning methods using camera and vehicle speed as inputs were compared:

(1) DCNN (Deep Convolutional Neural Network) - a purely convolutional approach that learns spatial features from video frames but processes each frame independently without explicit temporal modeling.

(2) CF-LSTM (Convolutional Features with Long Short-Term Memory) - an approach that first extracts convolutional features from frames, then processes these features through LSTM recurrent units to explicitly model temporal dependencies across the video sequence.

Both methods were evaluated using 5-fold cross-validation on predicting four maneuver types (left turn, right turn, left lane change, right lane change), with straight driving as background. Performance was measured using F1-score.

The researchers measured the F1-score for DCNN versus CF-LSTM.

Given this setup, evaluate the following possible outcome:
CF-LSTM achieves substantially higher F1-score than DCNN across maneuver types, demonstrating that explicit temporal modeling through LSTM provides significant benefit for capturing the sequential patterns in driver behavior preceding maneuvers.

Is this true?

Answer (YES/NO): NO